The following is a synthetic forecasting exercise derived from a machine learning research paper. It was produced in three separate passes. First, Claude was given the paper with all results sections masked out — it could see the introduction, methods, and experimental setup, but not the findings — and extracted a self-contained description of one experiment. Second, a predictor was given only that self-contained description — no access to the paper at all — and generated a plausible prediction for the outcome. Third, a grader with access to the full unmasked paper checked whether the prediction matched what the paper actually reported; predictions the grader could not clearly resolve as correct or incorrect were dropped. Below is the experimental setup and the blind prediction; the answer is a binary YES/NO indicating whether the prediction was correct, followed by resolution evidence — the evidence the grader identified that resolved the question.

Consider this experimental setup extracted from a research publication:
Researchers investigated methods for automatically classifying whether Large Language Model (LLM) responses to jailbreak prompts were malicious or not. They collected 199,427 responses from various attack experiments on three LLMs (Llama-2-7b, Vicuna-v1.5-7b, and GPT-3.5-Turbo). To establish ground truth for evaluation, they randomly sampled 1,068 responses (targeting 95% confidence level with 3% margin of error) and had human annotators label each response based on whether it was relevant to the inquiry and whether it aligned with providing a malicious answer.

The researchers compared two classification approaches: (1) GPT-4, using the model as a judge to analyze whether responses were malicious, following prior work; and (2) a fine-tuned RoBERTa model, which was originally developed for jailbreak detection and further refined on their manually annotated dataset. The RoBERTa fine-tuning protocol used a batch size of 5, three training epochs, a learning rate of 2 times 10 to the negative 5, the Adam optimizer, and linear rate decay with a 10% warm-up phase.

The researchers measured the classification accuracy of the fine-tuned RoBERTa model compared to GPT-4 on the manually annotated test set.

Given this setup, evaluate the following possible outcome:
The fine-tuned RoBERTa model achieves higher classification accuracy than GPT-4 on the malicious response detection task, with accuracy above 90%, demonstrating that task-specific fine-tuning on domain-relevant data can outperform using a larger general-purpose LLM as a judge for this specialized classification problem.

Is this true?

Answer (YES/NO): YES